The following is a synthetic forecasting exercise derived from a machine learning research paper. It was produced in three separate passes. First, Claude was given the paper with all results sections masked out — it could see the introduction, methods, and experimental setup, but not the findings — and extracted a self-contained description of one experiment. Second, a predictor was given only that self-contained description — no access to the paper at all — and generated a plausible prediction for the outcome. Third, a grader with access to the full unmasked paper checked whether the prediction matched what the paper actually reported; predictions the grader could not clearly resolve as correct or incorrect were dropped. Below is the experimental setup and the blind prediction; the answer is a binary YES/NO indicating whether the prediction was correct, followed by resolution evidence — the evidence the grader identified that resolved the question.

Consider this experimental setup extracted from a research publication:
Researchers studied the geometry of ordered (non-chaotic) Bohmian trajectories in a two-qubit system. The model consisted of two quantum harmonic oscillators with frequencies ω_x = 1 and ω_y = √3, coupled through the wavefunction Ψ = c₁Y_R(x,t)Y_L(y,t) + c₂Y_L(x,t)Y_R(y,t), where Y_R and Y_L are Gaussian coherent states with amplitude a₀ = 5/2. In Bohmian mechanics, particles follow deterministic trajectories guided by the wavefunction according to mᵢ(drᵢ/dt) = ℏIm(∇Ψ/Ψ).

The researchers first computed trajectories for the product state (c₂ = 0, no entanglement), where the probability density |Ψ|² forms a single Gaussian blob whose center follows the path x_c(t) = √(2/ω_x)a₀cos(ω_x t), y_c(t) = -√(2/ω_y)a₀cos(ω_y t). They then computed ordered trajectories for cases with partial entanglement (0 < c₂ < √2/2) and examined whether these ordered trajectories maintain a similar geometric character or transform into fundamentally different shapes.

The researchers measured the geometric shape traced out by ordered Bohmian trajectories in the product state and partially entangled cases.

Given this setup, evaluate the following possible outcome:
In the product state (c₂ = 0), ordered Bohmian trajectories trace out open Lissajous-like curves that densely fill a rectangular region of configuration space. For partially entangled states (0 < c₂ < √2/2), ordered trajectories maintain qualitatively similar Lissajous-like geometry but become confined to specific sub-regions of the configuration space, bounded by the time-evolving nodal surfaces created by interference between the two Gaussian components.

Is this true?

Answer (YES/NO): YES